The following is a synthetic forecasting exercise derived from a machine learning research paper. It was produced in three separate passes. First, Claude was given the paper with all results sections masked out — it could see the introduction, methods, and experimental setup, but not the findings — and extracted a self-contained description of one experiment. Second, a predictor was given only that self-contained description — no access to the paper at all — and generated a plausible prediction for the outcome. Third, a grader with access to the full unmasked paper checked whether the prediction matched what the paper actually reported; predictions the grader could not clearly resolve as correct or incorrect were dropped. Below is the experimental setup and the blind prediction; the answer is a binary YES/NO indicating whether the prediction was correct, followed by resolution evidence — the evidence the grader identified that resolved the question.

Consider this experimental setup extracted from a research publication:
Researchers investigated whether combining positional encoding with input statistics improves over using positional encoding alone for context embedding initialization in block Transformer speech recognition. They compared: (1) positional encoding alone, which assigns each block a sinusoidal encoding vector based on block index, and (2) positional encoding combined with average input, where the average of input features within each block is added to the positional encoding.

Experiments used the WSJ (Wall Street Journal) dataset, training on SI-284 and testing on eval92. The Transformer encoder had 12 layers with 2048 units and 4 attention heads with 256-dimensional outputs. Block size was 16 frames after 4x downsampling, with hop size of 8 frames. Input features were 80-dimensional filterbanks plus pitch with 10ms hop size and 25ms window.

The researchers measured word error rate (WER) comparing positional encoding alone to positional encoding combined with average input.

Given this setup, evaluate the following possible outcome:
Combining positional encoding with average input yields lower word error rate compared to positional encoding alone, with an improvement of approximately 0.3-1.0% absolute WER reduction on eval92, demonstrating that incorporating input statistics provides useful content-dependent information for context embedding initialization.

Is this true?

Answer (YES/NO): YES